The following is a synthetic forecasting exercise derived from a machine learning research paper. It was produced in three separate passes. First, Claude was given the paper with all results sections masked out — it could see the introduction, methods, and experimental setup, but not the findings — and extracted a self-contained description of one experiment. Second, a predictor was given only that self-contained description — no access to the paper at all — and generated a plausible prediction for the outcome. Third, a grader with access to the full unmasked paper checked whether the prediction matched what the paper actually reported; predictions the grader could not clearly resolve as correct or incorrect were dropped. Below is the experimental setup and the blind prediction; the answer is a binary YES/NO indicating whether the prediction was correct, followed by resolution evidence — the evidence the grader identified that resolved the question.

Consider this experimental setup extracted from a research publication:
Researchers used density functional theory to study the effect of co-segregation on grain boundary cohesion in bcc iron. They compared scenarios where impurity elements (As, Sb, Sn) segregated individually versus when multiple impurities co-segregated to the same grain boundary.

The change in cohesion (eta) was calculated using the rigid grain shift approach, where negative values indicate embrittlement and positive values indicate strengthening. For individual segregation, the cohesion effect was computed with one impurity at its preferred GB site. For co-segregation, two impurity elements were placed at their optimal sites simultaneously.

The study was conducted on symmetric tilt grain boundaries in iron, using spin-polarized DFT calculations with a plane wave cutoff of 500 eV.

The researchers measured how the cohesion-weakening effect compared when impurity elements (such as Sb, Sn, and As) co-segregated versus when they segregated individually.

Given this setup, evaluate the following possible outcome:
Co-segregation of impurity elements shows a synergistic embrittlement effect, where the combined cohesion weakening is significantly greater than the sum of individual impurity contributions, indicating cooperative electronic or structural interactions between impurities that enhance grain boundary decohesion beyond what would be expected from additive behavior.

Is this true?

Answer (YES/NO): NO